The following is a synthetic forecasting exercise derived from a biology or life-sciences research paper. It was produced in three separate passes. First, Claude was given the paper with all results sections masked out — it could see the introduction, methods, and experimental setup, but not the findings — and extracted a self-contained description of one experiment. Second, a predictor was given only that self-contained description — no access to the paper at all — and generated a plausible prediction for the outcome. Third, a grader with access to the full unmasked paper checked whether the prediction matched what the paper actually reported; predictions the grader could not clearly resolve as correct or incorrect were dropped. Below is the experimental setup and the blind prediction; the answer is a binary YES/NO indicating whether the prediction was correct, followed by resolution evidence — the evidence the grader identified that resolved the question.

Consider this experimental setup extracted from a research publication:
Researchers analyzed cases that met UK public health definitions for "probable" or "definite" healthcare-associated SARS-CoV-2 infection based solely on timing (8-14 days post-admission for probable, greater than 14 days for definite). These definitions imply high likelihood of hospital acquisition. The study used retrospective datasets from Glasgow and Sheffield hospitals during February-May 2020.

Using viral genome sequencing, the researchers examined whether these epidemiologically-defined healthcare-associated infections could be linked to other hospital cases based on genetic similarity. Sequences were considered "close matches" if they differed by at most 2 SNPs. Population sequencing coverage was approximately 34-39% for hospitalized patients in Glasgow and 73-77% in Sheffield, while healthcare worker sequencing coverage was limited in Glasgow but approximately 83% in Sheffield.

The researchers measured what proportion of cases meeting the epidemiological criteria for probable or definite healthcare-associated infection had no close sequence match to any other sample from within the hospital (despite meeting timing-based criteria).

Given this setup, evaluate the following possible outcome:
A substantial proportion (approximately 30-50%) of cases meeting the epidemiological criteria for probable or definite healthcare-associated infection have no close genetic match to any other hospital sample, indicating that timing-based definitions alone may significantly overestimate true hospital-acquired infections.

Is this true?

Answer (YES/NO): NO